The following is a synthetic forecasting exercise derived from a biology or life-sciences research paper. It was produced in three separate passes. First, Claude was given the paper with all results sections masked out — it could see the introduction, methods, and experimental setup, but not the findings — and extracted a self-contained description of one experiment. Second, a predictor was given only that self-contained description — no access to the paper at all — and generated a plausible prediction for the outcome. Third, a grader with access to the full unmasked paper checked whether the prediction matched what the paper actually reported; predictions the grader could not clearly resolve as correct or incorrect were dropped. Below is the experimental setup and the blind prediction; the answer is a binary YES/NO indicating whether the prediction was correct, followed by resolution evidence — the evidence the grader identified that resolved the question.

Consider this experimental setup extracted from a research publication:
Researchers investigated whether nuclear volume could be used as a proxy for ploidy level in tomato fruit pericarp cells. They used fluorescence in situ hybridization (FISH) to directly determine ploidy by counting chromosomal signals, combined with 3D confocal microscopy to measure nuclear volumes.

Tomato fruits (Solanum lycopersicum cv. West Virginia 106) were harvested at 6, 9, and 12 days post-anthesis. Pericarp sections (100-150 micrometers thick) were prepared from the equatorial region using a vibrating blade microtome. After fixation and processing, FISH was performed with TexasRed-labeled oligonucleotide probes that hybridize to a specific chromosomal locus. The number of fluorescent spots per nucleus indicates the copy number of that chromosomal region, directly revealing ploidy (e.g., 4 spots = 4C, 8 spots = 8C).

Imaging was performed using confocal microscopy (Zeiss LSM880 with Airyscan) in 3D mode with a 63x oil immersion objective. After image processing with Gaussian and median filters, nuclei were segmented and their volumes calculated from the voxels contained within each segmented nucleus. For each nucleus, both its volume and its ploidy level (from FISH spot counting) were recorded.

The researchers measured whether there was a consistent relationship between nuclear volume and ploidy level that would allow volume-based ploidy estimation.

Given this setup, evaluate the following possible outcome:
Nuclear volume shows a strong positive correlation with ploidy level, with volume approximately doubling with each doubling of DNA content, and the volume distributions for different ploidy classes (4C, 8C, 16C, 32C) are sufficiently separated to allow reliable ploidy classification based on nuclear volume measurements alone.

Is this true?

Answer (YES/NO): NO